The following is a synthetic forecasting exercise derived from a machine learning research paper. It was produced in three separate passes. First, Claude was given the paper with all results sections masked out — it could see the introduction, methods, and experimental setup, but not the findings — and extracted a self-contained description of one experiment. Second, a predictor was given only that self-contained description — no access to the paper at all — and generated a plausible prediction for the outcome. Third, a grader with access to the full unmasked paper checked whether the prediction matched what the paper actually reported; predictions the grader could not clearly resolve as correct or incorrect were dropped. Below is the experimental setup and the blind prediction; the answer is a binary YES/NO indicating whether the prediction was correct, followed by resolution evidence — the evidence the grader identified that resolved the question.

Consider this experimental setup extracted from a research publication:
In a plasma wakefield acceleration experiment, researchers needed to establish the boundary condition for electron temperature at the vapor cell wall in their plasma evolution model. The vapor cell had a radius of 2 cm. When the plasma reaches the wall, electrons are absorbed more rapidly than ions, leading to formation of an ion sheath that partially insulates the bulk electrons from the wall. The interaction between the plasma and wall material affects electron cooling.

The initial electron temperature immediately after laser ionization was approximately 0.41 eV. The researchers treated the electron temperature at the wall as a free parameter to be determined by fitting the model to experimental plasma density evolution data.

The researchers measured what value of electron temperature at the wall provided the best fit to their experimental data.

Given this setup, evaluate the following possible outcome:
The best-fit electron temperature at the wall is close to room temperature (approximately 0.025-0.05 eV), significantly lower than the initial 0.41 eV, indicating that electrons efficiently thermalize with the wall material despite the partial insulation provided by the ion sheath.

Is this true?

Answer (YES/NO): NO